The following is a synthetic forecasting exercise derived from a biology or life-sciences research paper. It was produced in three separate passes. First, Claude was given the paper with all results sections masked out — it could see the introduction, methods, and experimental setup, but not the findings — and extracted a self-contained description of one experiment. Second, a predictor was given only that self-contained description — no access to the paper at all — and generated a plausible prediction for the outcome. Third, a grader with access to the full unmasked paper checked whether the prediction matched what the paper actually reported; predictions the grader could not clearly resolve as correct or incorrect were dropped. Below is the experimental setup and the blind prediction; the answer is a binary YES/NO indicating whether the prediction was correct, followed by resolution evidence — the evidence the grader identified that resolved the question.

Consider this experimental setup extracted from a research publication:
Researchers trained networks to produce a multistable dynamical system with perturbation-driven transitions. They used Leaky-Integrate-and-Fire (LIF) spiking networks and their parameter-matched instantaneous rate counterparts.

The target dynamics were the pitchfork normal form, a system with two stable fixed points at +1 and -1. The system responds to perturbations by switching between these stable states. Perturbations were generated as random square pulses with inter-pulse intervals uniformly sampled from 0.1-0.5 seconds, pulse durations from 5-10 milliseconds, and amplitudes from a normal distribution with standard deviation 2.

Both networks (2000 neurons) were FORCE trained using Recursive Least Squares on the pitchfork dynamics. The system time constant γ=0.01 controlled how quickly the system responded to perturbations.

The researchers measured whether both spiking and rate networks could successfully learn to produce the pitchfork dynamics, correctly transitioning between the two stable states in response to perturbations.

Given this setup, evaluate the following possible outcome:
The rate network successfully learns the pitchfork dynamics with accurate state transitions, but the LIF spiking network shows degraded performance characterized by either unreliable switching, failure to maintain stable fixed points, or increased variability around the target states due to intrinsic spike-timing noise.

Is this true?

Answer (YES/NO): NO